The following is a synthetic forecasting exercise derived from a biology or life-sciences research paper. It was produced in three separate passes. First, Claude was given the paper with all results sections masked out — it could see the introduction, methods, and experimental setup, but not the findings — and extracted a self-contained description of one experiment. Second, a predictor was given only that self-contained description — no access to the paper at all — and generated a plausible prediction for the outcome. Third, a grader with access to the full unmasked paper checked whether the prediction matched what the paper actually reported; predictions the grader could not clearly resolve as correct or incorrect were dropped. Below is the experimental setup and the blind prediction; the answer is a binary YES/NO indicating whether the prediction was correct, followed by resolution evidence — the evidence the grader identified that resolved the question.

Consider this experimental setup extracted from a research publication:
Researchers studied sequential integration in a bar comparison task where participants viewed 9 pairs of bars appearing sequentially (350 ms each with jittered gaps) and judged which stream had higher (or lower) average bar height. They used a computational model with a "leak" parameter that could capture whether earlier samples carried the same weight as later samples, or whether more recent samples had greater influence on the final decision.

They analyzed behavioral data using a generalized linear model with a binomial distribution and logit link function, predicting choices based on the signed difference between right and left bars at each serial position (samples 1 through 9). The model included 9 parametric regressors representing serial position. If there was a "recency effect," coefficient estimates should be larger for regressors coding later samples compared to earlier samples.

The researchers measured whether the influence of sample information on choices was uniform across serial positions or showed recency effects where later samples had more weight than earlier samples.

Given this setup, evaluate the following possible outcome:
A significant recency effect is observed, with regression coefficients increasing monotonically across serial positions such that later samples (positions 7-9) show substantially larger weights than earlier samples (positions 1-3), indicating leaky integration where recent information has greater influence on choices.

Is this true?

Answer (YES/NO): YES